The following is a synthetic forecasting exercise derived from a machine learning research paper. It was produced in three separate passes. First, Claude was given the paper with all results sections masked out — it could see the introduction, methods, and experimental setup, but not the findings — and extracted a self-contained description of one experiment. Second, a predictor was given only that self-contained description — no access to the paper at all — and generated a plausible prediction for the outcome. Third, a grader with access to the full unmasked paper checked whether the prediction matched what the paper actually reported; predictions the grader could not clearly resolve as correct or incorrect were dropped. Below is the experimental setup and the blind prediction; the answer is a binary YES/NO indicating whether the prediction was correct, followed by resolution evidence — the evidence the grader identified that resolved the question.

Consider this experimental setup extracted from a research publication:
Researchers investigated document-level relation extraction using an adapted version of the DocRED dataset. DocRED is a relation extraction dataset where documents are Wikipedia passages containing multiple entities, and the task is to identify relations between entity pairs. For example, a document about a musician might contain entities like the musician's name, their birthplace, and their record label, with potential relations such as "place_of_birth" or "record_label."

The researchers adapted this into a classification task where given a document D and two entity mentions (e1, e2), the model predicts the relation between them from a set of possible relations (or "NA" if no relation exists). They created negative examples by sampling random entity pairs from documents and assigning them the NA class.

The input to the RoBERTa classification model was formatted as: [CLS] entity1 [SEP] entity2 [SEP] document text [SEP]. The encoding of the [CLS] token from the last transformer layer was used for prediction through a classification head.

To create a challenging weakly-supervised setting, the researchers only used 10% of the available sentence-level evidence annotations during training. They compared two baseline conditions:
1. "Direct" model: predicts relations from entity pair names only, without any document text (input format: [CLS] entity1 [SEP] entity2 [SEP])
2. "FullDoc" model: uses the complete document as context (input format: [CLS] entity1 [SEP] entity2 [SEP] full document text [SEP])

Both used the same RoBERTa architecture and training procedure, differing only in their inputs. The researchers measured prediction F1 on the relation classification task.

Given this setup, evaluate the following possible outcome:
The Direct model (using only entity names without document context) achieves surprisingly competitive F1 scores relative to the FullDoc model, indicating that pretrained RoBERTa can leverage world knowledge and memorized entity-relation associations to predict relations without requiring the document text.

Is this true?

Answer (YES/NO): NO